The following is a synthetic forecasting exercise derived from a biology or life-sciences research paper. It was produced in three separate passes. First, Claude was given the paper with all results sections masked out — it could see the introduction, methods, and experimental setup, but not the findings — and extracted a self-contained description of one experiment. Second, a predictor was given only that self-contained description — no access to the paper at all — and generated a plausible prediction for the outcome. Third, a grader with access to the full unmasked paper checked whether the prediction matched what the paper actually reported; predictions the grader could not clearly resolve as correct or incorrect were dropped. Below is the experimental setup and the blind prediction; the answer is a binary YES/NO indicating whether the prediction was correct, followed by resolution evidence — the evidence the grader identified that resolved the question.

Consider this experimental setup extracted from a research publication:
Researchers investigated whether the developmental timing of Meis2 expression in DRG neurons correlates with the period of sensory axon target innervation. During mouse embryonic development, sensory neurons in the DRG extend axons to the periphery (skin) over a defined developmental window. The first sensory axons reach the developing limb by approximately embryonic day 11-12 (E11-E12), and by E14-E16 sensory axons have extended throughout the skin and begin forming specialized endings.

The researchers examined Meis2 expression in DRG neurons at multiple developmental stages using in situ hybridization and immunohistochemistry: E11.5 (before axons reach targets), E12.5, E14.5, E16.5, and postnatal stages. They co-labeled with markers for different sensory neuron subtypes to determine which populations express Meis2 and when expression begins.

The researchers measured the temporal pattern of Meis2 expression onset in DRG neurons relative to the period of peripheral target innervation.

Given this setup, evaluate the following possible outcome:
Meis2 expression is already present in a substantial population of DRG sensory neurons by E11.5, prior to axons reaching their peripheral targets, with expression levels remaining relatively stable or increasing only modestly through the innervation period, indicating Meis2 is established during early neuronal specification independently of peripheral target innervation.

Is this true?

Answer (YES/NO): NO